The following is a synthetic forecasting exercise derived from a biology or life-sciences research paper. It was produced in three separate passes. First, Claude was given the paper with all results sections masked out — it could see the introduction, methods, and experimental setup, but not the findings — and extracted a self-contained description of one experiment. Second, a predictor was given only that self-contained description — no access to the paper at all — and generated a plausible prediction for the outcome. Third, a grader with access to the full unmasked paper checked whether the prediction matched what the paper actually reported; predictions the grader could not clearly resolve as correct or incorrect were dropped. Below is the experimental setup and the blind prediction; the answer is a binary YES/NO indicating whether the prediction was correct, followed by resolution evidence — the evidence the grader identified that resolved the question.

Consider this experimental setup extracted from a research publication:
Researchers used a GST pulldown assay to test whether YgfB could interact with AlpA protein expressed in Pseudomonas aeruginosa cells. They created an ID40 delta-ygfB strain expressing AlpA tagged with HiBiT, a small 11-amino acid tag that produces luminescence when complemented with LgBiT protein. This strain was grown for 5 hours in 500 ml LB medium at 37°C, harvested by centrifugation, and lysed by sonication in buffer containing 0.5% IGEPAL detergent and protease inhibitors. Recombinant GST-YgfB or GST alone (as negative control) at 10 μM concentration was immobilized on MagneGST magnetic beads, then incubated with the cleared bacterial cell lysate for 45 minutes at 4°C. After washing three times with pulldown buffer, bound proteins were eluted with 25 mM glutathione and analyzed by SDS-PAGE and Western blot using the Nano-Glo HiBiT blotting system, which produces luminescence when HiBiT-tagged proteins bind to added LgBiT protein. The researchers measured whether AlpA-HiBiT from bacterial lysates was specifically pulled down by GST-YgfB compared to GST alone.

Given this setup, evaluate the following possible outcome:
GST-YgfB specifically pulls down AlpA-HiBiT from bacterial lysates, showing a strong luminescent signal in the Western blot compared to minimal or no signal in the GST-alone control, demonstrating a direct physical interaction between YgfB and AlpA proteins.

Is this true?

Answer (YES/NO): NO